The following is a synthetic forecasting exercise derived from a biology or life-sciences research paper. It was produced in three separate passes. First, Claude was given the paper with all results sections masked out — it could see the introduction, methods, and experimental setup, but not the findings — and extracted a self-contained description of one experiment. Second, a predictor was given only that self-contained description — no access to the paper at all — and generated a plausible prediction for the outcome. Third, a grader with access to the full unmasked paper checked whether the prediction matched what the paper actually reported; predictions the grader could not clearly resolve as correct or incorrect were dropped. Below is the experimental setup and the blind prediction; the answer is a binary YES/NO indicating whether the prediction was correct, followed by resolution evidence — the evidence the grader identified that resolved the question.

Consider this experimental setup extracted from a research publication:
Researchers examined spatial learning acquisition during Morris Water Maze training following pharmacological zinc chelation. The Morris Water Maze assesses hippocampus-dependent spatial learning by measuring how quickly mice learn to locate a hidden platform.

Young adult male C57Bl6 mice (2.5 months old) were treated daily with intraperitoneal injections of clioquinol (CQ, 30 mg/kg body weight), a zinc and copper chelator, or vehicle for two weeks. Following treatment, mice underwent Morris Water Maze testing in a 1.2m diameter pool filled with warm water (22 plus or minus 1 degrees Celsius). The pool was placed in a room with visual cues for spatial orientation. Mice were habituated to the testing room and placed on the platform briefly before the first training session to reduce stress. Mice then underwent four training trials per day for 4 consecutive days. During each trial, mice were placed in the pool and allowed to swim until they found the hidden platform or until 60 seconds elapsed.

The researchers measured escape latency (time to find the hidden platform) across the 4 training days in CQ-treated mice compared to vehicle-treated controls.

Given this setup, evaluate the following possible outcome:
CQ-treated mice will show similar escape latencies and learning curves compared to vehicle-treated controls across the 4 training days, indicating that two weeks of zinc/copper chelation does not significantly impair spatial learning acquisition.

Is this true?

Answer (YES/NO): NO